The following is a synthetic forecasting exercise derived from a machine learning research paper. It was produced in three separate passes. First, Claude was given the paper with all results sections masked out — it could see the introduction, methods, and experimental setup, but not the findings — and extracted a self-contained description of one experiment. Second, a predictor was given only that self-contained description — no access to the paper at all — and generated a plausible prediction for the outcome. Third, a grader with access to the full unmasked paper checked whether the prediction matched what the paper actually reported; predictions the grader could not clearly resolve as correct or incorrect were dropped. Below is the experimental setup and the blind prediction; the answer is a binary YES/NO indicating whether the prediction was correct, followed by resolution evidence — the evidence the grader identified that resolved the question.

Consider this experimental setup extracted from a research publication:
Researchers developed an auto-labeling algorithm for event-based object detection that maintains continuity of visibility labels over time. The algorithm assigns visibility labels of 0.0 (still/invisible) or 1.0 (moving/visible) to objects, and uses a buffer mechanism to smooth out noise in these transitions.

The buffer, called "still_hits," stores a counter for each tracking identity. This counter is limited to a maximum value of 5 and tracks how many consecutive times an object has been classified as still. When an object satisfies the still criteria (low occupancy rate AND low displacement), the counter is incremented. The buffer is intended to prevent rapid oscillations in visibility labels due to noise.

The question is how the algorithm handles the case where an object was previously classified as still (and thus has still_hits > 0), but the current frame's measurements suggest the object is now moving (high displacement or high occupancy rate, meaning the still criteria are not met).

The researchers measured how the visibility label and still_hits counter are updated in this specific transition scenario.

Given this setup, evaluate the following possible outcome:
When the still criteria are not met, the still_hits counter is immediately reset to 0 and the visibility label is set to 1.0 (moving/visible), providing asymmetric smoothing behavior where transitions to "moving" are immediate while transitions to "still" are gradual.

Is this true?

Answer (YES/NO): NO